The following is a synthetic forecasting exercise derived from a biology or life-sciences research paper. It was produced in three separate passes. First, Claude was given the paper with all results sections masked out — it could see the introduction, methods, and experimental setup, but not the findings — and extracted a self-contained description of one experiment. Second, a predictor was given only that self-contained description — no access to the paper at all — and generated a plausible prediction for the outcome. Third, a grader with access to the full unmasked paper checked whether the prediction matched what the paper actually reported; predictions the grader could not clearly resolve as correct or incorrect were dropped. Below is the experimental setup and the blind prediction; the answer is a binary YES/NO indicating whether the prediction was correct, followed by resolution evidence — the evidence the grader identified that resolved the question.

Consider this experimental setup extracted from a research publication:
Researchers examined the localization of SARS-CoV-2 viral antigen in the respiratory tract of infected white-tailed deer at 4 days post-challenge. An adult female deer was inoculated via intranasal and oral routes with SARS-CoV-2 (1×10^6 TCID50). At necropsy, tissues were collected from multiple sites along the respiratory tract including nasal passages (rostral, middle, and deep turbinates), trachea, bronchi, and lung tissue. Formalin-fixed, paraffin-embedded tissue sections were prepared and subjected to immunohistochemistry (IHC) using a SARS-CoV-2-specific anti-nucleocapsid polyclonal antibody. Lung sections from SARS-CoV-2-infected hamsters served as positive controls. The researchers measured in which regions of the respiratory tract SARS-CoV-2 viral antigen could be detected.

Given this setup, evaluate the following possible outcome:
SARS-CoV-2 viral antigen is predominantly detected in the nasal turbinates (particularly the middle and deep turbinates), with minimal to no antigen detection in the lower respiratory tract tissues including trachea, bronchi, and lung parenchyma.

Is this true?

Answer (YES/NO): NO